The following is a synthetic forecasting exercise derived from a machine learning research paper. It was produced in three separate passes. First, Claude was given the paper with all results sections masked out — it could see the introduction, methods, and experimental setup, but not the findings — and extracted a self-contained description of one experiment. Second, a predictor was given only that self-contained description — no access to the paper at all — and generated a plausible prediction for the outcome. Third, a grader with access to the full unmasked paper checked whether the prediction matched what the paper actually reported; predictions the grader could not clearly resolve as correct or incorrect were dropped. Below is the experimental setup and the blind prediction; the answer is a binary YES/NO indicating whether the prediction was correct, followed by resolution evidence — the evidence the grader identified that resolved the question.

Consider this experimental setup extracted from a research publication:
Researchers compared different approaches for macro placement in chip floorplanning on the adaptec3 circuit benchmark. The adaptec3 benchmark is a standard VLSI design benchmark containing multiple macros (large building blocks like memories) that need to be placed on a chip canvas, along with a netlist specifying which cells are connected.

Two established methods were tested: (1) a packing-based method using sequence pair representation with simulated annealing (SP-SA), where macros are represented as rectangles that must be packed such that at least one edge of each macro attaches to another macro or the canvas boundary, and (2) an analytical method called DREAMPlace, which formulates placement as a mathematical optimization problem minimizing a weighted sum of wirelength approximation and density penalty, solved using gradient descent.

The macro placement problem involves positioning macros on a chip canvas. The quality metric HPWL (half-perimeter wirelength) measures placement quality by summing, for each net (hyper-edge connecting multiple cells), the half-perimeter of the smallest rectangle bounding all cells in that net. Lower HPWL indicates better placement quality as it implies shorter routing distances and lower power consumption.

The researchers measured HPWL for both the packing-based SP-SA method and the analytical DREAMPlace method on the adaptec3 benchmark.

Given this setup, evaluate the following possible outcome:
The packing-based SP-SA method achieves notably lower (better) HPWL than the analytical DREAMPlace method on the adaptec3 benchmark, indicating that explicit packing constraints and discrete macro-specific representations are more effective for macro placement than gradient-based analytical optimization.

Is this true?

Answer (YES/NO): YES